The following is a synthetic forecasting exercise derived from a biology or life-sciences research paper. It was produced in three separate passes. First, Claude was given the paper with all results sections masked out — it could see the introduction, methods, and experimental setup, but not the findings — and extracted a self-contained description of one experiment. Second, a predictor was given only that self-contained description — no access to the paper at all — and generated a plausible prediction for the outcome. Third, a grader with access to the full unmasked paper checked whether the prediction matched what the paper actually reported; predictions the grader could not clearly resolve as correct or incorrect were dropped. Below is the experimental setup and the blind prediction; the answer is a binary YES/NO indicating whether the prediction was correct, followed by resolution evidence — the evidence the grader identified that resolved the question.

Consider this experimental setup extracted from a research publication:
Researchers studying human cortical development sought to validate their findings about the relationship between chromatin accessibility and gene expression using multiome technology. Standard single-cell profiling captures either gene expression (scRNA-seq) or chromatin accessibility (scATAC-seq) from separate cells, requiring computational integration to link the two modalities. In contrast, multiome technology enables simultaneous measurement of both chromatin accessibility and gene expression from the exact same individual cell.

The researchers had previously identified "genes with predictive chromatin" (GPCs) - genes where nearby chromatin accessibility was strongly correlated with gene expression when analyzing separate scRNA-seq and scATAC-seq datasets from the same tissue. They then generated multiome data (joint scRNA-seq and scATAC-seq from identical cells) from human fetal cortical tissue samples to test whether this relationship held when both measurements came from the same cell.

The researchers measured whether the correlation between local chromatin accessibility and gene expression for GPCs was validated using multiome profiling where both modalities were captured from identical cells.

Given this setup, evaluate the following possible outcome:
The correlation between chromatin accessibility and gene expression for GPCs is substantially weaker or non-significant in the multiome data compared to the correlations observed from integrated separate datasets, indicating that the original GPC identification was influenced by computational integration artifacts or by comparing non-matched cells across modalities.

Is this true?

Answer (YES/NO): NO